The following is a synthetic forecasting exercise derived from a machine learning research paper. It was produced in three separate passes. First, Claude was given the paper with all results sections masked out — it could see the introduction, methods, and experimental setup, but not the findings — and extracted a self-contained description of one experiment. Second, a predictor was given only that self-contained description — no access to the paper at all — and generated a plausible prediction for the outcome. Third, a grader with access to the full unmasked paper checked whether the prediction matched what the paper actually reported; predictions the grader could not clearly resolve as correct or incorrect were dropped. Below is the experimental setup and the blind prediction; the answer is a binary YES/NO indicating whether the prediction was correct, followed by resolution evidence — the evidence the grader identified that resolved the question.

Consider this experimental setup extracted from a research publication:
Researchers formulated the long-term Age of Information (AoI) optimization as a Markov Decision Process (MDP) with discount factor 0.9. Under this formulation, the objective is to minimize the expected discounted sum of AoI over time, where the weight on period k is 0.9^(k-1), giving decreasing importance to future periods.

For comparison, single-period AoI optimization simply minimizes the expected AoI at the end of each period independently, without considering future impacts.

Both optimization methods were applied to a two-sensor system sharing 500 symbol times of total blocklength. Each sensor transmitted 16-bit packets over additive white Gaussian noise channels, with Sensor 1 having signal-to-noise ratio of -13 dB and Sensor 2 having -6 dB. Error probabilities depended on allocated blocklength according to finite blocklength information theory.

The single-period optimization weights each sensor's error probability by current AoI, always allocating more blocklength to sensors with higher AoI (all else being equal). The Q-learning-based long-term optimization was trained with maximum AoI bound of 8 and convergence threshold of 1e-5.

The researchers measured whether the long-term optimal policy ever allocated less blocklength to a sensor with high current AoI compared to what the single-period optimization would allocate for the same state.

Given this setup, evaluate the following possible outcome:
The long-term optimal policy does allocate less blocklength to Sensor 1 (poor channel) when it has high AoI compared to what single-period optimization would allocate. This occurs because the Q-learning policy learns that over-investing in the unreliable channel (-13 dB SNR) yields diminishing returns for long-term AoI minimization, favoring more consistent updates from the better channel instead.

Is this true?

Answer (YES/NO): YES